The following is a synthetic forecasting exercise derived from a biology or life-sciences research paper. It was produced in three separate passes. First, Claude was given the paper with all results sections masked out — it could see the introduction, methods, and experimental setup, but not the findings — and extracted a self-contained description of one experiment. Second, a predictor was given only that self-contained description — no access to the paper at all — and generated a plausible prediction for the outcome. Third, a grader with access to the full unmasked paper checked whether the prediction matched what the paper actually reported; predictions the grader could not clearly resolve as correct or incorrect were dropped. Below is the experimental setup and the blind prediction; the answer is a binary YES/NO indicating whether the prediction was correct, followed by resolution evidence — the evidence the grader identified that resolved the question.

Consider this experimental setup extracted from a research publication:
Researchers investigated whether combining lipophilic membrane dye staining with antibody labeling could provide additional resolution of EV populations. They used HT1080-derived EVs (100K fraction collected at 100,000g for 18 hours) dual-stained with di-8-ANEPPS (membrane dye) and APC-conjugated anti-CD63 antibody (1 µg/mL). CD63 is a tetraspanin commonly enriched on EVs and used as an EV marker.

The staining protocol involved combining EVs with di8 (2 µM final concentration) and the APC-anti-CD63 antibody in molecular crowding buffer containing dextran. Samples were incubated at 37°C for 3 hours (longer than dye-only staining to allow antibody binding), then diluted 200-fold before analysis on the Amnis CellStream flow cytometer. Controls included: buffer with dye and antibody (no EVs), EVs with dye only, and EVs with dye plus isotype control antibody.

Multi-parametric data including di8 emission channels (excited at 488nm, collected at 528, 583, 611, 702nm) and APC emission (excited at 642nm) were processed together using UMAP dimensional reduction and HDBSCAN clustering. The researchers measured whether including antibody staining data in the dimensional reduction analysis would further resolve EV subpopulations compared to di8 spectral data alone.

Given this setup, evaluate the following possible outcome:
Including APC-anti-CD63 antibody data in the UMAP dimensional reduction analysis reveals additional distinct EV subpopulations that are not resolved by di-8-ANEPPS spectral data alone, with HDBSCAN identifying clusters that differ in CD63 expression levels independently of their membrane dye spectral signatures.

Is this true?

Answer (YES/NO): NO